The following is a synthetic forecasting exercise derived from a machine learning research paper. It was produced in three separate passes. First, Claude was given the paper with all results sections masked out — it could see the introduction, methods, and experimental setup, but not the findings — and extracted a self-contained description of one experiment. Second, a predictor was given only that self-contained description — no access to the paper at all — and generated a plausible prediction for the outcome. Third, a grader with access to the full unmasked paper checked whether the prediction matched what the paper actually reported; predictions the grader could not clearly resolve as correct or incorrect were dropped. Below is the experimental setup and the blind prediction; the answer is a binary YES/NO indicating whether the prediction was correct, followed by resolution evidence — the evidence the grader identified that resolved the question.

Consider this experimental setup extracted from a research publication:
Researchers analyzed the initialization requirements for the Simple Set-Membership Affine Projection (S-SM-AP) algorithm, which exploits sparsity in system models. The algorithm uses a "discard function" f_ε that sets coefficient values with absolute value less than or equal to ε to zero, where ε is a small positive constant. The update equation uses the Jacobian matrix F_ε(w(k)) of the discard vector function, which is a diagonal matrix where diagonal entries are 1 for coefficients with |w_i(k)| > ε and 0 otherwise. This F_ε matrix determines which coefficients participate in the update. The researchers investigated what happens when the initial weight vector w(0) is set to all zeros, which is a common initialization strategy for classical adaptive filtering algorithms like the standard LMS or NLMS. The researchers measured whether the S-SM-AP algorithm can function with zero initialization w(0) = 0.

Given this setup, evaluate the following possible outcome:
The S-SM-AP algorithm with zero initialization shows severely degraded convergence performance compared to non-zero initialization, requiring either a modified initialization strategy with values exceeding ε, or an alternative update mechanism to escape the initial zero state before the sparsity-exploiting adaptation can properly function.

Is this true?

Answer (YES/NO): NO